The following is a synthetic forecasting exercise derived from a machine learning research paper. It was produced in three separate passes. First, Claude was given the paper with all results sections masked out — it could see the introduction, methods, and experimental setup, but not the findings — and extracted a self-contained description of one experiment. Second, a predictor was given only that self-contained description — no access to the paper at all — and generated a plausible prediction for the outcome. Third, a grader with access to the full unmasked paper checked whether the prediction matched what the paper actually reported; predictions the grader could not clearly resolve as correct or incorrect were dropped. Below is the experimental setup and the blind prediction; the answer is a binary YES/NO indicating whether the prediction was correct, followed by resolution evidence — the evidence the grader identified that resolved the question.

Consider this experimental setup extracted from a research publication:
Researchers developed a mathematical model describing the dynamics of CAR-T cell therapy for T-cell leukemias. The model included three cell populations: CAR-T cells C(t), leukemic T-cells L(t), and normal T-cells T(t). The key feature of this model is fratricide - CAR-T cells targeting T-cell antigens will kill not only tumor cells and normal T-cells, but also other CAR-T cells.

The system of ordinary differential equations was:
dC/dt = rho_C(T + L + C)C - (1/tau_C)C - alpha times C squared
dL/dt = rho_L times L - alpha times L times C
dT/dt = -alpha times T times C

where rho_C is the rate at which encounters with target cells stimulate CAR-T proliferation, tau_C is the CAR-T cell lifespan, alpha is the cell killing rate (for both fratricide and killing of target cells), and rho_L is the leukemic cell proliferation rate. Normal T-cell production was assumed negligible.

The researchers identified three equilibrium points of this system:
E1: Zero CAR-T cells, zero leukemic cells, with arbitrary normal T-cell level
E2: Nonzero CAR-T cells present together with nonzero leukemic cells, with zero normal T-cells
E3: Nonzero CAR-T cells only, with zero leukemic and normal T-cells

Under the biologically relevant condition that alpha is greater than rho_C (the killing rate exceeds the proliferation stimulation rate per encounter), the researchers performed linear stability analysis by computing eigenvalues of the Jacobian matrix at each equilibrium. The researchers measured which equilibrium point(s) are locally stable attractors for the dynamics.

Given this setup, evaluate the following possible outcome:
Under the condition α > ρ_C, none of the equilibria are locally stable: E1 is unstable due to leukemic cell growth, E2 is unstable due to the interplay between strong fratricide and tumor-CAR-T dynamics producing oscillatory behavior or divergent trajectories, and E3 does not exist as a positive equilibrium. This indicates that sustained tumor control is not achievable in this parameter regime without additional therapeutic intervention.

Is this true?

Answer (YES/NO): NO